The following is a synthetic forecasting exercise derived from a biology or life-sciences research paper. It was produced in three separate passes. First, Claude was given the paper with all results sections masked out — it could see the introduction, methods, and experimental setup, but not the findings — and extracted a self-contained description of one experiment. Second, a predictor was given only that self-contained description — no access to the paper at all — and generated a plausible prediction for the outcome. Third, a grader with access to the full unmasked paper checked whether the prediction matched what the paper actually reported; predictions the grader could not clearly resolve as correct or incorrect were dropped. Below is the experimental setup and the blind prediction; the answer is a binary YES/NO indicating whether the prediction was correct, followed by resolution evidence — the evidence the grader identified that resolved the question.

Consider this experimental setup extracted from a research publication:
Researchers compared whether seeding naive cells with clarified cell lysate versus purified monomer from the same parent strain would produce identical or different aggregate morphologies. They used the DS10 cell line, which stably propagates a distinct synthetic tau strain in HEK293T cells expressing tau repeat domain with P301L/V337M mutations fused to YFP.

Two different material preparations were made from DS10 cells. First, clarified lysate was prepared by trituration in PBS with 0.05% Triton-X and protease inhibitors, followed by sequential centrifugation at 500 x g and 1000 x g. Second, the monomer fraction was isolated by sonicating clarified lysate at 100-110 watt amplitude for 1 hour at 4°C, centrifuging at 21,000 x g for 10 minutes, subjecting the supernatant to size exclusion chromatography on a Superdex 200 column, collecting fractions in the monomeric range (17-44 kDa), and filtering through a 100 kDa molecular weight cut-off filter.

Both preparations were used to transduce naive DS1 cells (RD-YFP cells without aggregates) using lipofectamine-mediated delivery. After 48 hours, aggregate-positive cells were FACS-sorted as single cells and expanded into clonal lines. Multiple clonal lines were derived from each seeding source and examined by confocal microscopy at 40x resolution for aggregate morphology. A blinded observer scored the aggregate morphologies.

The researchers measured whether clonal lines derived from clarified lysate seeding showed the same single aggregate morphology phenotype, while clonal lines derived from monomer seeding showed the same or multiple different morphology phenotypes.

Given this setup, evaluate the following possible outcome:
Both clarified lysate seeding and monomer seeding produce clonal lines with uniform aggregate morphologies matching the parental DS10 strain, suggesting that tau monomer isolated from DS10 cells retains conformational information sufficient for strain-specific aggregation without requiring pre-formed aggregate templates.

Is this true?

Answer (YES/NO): NO